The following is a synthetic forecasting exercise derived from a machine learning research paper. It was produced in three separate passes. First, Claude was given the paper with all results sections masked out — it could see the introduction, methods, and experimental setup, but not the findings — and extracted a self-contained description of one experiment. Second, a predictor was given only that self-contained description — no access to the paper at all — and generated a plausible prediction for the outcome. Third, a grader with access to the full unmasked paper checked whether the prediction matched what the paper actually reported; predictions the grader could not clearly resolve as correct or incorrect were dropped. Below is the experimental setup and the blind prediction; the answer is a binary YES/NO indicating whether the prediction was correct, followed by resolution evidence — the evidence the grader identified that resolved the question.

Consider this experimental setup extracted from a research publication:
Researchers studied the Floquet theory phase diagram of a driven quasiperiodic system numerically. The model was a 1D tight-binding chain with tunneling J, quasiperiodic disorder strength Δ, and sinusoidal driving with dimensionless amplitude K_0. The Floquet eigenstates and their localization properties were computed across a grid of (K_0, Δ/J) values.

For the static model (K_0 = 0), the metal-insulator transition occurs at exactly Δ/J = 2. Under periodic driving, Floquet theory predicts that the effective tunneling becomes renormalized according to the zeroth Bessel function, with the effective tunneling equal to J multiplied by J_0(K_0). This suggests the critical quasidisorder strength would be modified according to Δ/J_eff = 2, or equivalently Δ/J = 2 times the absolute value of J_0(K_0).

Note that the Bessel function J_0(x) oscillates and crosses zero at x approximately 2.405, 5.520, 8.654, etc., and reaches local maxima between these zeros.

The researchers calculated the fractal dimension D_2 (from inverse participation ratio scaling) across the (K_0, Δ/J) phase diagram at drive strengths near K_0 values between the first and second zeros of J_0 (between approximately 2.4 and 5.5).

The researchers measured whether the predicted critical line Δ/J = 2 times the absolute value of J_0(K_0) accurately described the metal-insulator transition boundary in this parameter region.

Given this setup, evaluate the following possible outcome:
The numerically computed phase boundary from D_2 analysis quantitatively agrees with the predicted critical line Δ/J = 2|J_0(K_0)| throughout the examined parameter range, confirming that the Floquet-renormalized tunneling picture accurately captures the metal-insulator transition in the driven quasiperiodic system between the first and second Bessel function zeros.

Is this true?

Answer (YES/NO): NO